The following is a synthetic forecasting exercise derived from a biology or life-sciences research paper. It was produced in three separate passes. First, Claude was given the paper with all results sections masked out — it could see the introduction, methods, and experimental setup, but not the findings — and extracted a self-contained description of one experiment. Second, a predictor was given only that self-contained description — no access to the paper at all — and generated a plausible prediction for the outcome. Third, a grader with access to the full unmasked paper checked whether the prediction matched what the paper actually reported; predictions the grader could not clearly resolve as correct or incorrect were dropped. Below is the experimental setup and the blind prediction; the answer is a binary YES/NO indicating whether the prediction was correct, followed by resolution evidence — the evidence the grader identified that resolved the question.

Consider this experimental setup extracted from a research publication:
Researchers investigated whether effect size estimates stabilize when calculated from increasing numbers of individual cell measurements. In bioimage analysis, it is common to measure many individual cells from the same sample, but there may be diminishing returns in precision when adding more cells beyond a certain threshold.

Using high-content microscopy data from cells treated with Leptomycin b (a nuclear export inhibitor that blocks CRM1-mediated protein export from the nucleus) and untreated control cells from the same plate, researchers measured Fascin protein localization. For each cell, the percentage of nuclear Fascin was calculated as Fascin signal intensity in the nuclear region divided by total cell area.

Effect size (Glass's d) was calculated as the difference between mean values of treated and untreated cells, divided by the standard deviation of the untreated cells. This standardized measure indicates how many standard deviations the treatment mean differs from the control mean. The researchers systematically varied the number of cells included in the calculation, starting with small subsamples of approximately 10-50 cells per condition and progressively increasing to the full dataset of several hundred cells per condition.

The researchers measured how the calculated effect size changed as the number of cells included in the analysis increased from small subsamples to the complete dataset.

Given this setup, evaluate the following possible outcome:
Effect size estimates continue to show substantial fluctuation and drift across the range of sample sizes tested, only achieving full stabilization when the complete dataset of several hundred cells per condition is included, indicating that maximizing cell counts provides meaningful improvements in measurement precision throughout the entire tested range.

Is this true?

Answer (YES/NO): NO